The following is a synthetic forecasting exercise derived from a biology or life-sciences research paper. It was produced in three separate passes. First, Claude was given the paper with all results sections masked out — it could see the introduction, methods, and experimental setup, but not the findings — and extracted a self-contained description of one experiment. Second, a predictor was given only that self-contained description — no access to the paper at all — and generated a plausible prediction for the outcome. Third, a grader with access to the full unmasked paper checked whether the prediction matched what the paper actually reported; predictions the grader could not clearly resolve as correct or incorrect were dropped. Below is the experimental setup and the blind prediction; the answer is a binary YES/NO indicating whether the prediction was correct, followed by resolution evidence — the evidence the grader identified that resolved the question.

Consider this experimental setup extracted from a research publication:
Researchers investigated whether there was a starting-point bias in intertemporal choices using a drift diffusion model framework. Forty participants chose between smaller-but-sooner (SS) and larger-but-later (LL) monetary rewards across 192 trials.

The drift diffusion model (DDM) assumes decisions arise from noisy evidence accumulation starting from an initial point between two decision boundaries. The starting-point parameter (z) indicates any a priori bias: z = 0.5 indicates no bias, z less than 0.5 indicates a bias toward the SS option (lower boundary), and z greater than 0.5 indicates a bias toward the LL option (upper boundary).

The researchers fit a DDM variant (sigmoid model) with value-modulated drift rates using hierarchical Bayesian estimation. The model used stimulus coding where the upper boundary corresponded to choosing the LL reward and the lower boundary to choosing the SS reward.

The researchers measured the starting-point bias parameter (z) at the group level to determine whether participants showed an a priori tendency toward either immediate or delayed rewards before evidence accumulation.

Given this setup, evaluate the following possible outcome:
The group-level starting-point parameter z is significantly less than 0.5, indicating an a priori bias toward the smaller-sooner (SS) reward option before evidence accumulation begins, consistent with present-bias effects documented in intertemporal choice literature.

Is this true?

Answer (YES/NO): NO